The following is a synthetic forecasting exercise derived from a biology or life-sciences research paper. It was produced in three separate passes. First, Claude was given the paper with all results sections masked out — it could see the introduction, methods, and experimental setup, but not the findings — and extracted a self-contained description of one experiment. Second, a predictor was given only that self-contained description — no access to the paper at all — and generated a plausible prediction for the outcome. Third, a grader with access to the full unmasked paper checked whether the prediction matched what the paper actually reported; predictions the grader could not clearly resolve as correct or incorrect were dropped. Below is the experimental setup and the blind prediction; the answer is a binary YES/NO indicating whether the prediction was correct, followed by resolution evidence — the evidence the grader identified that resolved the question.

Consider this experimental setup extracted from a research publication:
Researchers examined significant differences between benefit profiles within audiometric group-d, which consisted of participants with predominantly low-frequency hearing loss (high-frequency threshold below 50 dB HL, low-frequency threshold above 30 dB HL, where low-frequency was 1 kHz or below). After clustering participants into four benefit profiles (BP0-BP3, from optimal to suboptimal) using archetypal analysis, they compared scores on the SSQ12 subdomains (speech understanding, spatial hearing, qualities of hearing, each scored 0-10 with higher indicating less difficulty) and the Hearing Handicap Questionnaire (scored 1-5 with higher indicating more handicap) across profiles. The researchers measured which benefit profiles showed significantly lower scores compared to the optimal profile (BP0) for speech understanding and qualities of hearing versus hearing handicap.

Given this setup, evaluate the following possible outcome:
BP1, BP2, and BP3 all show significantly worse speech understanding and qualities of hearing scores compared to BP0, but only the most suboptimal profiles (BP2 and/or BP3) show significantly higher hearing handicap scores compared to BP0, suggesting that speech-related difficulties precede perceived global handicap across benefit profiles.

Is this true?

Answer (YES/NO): NO